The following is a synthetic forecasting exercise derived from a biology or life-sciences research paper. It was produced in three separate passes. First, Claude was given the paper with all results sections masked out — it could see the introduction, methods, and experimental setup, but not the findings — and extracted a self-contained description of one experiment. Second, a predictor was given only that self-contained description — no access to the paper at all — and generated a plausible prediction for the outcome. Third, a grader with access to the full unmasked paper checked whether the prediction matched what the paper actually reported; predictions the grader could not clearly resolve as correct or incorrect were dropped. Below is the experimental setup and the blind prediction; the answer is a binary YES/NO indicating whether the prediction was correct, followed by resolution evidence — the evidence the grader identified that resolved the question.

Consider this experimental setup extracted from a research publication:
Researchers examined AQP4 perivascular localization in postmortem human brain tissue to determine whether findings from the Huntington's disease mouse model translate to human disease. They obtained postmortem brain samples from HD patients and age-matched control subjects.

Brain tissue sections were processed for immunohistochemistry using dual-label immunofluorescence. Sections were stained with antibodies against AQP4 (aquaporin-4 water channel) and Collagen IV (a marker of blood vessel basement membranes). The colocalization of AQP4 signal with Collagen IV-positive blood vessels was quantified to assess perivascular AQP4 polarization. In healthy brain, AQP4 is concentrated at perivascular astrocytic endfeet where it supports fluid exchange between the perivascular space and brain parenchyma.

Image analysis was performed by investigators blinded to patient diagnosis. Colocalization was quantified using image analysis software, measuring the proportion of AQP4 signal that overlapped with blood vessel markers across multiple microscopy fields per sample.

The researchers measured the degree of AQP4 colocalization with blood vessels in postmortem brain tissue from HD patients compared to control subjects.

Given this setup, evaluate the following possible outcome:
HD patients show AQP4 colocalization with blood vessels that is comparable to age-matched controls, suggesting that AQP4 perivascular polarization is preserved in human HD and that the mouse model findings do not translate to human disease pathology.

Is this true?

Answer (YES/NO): NO